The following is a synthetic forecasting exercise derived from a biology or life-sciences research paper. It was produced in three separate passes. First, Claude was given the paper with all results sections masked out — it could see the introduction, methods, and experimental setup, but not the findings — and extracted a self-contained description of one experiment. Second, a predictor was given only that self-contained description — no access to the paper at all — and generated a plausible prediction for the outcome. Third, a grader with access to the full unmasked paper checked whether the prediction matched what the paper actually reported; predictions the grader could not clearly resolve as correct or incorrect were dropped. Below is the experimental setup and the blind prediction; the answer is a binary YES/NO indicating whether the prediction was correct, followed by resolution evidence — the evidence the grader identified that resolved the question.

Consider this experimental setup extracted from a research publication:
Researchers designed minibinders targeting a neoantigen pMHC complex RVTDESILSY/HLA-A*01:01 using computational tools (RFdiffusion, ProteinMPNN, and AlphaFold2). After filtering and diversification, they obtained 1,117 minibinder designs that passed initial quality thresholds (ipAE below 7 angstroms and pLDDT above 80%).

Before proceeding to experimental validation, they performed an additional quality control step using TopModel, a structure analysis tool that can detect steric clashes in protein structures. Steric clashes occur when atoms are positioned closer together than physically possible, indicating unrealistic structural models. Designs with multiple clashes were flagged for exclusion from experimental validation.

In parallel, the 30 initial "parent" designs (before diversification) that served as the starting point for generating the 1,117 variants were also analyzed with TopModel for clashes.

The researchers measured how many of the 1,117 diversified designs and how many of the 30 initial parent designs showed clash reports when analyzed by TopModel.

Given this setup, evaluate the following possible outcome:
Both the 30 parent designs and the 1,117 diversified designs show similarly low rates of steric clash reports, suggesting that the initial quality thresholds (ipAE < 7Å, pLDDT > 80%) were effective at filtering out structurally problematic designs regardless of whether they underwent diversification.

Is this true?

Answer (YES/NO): NO